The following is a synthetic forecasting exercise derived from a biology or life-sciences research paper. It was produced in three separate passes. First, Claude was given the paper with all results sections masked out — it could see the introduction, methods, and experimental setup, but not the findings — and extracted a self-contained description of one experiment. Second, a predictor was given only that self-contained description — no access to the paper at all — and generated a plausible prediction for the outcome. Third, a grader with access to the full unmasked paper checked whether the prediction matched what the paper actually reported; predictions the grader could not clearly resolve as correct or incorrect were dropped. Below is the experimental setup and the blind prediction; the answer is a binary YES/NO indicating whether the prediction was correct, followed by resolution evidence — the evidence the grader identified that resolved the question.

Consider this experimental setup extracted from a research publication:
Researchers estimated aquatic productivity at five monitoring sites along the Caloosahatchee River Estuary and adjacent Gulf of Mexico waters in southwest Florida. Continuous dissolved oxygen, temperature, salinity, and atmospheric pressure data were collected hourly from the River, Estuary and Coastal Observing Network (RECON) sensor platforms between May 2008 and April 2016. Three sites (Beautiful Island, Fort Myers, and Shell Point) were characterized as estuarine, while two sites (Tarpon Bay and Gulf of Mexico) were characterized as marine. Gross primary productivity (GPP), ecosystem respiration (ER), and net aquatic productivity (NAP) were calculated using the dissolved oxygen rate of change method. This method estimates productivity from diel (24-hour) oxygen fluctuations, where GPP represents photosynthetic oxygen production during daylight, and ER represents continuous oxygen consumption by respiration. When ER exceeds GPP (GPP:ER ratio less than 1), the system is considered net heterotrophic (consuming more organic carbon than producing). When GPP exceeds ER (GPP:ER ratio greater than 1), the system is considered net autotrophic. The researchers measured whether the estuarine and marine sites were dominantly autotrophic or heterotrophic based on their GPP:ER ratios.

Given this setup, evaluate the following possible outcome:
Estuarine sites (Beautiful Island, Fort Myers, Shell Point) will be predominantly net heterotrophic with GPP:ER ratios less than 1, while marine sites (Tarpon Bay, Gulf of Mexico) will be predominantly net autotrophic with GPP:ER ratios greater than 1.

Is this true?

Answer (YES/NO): NO